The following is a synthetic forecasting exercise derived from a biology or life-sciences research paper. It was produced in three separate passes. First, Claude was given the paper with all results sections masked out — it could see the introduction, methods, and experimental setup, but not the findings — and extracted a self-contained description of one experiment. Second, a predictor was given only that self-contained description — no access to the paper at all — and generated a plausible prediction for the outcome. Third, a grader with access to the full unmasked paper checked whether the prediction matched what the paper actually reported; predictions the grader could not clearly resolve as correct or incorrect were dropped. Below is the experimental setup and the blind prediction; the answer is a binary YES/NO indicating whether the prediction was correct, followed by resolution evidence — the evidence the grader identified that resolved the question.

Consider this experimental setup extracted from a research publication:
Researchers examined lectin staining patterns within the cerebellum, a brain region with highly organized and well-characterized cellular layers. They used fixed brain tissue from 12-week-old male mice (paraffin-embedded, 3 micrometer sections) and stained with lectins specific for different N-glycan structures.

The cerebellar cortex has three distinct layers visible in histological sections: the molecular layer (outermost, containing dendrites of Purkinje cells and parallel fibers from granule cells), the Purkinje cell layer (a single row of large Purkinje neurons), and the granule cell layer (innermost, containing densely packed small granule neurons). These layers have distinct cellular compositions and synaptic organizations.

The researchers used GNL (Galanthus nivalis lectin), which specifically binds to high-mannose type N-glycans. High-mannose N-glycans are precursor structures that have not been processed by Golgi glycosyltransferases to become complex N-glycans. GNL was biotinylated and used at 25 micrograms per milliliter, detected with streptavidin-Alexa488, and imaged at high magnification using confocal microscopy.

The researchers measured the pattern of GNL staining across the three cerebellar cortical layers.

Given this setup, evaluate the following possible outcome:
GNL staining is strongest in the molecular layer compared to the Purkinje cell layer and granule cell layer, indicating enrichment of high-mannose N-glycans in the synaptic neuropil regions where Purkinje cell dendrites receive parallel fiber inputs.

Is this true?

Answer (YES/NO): NO